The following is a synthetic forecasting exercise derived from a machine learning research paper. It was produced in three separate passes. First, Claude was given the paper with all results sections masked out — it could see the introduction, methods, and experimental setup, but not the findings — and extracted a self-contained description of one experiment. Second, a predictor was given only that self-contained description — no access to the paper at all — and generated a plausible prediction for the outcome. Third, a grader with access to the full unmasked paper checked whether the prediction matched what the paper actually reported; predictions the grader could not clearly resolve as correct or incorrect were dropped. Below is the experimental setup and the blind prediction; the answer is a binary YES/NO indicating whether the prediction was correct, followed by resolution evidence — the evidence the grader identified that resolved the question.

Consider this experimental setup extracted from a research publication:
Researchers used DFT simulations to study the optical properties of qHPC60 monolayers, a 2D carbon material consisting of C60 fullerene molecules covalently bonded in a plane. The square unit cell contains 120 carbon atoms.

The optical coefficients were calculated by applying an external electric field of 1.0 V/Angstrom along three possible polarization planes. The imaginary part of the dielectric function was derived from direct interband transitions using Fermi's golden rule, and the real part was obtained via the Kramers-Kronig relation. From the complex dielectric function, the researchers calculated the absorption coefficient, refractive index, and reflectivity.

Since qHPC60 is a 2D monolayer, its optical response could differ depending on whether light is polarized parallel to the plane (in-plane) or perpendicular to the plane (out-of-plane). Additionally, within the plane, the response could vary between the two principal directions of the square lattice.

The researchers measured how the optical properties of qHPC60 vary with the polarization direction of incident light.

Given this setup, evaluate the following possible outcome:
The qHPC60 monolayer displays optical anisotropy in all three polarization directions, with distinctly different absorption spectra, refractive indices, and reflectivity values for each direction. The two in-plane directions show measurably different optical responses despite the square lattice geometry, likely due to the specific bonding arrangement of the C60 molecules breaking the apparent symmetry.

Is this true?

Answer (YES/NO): YES